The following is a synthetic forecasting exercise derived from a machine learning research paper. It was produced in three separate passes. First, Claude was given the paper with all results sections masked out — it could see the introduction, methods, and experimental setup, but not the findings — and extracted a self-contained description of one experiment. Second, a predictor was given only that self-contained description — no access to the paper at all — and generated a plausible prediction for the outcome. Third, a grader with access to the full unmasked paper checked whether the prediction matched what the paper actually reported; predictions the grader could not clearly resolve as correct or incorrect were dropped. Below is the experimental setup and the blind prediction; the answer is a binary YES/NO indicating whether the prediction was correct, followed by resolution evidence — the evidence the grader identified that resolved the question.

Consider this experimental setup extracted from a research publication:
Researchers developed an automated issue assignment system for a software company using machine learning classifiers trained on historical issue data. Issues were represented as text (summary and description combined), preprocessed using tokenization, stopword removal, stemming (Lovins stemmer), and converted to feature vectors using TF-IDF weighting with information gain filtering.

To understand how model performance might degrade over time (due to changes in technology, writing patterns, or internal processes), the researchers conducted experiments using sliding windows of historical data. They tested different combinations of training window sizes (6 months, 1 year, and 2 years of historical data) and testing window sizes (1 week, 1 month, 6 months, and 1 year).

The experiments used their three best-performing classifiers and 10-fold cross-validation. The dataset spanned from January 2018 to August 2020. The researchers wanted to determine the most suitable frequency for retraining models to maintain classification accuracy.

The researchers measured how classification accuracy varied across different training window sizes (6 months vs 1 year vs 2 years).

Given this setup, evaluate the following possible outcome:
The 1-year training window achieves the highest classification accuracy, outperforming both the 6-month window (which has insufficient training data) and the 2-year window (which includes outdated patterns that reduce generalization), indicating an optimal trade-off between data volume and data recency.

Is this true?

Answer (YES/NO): NO